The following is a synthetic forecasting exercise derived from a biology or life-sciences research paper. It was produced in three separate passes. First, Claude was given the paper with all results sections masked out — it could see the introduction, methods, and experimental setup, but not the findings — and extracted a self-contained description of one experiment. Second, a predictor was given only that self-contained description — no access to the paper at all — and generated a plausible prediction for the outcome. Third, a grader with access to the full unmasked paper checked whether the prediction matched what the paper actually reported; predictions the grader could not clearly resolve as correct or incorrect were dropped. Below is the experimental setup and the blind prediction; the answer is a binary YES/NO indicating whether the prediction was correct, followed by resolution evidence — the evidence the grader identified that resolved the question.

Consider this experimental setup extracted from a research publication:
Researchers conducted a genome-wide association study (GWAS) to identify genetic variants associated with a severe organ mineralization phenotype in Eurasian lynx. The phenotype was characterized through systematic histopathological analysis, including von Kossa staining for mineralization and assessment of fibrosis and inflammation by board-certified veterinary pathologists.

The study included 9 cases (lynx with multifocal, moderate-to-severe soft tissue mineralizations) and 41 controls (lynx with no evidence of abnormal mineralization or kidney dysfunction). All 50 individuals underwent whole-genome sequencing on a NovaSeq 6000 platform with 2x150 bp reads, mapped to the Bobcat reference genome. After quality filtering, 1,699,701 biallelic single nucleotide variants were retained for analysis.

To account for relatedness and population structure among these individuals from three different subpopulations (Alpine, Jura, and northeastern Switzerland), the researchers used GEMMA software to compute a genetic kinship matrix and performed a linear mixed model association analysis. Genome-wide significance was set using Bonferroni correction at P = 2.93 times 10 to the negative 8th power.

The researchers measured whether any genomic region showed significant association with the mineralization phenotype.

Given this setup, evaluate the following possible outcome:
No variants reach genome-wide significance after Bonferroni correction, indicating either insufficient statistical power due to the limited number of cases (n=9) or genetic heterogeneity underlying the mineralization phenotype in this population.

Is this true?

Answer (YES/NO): YES